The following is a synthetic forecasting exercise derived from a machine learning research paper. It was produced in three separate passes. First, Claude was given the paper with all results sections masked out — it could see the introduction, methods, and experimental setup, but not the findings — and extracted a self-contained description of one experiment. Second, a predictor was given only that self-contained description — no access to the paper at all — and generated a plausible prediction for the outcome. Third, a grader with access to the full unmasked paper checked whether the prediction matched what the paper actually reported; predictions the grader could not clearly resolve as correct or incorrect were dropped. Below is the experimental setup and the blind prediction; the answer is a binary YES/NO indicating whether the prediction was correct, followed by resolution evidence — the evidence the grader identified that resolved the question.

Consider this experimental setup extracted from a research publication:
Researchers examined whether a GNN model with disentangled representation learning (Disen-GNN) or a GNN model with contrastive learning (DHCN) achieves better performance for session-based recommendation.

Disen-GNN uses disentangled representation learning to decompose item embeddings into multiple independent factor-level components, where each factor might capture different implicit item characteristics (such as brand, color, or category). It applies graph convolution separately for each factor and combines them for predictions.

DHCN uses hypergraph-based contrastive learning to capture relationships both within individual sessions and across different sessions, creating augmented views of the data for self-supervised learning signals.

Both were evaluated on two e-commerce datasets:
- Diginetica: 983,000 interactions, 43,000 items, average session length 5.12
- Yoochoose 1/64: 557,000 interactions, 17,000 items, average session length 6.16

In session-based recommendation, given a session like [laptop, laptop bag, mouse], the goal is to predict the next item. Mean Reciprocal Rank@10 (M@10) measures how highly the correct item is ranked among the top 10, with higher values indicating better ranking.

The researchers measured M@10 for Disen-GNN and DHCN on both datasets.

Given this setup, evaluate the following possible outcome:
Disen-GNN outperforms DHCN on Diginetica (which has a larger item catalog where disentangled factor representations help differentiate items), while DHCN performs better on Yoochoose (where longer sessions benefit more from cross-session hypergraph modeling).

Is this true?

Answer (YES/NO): NO